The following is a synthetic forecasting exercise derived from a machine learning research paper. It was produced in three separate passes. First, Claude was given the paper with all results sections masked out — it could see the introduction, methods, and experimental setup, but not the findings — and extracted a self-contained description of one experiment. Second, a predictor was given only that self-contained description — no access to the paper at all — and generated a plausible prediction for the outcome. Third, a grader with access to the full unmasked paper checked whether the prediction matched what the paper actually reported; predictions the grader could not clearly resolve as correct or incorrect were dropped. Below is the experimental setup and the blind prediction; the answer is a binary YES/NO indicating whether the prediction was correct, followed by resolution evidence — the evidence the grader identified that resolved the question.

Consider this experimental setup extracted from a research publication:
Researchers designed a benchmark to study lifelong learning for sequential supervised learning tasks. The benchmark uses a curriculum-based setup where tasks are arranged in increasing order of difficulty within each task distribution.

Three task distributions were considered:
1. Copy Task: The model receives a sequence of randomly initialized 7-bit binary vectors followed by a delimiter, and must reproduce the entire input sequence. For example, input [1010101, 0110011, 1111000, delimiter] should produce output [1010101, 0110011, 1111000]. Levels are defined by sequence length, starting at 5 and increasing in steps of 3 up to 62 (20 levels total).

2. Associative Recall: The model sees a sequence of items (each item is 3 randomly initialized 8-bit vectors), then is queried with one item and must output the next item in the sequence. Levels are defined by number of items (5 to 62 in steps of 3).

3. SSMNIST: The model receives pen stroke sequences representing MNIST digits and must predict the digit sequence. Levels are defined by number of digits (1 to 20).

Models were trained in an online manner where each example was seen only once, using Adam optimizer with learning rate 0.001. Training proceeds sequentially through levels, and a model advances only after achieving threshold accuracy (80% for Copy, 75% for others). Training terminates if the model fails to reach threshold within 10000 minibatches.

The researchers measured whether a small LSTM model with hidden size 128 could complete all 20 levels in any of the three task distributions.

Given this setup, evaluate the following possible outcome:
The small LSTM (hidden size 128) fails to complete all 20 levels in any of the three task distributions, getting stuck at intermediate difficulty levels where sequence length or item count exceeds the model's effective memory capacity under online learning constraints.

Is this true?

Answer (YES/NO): YES